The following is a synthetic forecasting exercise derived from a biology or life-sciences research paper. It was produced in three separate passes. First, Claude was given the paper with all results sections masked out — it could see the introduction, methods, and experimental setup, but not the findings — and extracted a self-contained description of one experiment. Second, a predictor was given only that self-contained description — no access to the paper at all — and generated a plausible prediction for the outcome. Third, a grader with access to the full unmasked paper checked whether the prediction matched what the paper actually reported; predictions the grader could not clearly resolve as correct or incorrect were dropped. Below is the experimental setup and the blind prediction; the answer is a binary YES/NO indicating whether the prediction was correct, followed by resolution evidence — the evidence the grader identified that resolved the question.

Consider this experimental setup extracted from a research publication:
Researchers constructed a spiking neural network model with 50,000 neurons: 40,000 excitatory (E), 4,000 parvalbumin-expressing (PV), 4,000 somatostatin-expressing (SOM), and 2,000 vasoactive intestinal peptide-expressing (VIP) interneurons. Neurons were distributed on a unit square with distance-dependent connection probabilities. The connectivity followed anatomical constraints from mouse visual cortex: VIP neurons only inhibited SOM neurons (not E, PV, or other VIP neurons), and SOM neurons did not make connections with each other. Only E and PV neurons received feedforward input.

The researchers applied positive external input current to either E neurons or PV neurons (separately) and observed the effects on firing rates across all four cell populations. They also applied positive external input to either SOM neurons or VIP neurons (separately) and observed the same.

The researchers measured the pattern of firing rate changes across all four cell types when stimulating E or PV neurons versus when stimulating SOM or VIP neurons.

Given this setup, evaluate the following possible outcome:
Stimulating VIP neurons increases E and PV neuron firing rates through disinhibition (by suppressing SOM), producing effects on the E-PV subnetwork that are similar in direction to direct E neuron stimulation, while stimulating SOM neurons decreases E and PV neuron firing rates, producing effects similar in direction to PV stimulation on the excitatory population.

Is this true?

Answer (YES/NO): NO